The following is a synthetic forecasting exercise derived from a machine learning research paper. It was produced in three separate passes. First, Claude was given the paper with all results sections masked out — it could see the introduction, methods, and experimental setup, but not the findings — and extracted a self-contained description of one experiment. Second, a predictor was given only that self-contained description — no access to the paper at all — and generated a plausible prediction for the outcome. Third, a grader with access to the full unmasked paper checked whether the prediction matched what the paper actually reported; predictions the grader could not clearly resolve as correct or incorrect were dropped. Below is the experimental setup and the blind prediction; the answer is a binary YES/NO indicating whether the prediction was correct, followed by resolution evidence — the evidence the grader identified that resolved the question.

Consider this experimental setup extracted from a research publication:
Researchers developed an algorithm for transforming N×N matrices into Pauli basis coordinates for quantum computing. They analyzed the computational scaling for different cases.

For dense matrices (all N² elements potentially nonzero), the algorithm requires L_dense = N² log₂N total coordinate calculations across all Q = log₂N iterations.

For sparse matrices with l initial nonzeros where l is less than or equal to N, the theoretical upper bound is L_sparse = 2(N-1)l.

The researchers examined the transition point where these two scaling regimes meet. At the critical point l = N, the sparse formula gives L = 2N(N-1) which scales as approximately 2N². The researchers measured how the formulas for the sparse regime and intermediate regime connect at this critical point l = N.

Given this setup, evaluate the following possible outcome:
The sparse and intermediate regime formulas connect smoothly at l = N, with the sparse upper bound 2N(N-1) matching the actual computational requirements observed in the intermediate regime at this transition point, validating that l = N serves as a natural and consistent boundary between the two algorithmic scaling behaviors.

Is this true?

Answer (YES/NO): YES